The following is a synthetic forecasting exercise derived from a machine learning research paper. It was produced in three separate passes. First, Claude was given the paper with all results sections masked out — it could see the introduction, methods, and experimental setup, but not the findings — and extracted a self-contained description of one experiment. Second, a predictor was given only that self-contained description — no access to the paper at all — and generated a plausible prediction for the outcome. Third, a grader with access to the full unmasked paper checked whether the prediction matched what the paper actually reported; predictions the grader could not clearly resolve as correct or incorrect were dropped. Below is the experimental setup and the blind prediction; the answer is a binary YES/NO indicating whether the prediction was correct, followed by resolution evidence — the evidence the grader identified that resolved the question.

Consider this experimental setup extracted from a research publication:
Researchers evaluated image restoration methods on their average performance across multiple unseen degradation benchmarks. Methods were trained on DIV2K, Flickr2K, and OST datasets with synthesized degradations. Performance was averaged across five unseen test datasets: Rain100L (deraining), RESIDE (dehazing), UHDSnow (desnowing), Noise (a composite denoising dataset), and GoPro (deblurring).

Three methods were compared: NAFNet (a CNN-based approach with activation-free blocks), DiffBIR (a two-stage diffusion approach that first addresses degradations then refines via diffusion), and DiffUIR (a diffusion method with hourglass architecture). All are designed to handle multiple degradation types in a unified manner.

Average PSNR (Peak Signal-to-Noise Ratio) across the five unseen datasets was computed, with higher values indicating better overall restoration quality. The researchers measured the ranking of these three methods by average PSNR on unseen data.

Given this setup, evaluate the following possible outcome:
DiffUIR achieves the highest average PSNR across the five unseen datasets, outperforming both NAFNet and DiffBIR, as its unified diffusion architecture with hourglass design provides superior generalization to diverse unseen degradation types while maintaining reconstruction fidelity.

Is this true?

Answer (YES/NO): YES